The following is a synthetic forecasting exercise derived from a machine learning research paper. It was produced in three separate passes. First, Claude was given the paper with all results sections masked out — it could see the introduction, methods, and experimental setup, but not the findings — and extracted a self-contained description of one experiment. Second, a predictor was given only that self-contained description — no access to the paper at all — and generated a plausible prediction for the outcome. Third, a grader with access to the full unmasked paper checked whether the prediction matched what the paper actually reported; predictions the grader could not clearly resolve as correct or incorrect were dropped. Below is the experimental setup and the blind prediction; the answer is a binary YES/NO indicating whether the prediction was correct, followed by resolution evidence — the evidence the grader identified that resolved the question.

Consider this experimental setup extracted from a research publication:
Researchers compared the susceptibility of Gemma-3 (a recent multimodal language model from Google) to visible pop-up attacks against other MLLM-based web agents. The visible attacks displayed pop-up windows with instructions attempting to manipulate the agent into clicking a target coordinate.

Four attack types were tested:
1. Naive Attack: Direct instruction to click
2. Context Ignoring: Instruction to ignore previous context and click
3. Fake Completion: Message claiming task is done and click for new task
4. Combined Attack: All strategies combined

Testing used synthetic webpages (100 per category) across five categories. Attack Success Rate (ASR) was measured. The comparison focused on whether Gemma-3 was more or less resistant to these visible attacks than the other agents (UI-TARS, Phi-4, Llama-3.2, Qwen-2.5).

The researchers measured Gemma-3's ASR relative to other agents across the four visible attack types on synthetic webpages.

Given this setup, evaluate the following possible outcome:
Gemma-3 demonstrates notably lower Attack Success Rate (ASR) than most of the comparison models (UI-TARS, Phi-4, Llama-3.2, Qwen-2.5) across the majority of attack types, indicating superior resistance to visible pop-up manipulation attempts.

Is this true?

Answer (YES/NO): YES